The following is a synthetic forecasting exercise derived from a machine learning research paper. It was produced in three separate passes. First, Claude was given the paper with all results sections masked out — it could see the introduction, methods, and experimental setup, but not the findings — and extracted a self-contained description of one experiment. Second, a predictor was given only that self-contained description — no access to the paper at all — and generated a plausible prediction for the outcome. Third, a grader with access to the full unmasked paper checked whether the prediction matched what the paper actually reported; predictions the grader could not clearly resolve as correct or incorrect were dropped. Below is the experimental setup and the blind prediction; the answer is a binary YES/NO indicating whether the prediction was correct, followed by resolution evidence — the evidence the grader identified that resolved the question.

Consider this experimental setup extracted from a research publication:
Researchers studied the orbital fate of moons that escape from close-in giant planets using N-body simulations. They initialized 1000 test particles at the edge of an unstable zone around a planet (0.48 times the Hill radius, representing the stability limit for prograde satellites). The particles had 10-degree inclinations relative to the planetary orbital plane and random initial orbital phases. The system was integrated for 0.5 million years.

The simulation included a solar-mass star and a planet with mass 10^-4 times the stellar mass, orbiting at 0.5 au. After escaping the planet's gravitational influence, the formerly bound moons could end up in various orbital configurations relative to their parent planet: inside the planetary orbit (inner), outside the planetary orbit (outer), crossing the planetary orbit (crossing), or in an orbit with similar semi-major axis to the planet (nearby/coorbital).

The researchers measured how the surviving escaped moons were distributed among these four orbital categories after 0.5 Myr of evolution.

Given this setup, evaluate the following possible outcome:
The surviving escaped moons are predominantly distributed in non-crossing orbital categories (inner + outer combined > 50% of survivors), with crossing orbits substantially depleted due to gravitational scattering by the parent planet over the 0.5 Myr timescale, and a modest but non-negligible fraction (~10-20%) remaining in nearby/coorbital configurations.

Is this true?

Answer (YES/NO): NO